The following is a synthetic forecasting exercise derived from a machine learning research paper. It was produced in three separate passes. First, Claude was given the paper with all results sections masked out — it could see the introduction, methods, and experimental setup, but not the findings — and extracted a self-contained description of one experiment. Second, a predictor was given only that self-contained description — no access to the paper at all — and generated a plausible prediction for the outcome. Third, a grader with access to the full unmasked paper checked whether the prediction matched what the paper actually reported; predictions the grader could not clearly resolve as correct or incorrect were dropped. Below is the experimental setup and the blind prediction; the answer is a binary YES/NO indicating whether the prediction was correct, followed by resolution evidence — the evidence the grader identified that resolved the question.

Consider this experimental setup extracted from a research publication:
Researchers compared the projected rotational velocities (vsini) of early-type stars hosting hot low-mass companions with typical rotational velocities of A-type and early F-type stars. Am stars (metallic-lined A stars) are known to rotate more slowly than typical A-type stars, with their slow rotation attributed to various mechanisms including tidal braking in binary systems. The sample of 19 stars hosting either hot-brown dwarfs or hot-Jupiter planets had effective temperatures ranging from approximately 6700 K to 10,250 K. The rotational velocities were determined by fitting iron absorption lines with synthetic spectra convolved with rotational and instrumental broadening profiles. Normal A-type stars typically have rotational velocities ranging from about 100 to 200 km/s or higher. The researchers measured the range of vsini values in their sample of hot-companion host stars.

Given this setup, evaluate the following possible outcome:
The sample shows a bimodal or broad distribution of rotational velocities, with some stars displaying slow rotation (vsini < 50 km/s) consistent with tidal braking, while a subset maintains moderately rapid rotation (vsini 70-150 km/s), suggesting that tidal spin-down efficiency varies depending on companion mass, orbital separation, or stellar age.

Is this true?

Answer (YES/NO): YES